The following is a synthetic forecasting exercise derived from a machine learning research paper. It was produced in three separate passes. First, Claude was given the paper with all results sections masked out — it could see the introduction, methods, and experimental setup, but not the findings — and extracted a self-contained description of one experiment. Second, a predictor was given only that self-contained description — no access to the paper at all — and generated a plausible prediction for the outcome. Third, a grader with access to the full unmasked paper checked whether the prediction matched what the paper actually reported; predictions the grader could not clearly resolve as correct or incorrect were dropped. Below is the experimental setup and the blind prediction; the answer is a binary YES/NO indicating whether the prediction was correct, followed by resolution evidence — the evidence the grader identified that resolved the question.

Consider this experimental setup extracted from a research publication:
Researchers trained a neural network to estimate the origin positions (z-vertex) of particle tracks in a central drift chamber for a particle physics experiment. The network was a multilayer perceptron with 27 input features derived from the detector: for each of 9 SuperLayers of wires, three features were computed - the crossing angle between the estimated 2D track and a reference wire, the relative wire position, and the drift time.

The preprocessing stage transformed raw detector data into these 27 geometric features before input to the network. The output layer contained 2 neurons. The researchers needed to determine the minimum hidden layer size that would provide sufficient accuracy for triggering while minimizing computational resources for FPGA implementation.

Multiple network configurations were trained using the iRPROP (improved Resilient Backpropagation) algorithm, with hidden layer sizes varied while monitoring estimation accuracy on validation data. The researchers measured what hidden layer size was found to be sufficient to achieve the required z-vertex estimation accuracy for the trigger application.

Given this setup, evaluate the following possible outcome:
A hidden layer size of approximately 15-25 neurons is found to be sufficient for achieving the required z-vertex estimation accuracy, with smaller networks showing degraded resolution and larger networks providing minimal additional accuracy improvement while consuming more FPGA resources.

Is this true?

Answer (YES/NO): NO